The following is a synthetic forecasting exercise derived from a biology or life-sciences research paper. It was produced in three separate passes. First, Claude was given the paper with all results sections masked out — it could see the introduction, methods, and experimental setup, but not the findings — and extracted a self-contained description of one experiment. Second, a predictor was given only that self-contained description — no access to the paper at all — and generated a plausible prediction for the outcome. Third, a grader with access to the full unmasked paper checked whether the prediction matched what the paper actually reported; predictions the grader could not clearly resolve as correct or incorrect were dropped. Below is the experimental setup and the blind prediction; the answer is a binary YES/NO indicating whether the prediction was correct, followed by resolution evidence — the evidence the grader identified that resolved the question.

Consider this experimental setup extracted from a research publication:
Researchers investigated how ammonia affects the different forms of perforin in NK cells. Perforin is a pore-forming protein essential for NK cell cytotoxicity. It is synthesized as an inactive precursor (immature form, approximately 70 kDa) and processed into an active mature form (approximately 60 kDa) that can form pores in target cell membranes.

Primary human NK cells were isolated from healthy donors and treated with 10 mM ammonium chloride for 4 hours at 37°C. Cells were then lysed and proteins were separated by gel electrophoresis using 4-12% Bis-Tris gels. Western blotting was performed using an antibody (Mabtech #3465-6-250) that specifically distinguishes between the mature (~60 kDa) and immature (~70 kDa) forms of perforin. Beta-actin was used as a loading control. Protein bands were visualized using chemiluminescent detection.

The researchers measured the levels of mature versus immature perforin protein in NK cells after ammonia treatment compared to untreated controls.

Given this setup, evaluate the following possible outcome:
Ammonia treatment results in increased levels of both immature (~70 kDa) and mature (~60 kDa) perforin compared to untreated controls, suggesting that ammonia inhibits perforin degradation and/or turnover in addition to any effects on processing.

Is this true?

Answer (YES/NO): NO